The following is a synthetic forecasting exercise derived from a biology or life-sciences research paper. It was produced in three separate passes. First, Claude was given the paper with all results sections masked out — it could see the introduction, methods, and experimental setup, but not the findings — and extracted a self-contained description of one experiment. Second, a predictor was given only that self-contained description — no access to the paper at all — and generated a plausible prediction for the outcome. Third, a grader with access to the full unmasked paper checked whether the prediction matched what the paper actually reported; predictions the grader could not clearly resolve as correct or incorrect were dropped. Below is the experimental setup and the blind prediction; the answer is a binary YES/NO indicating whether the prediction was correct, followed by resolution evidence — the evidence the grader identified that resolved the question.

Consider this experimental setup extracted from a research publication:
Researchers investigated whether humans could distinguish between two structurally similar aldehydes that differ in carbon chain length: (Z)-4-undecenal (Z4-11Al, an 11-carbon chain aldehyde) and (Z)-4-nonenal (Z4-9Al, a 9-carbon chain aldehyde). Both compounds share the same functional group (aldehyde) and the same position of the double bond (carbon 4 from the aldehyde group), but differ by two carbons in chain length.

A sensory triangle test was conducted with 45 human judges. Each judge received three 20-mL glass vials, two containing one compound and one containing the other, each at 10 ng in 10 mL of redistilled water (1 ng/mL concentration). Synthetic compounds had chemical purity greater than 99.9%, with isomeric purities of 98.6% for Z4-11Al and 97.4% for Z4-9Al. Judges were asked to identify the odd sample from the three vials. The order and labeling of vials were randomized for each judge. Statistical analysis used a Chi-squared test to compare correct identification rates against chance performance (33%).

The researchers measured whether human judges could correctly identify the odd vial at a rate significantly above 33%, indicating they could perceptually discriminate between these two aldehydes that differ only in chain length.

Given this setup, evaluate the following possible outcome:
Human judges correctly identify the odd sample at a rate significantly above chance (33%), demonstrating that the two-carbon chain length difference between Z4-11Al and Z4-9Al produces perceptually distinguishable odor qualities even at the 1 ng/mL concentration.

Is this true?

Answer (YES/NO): YES